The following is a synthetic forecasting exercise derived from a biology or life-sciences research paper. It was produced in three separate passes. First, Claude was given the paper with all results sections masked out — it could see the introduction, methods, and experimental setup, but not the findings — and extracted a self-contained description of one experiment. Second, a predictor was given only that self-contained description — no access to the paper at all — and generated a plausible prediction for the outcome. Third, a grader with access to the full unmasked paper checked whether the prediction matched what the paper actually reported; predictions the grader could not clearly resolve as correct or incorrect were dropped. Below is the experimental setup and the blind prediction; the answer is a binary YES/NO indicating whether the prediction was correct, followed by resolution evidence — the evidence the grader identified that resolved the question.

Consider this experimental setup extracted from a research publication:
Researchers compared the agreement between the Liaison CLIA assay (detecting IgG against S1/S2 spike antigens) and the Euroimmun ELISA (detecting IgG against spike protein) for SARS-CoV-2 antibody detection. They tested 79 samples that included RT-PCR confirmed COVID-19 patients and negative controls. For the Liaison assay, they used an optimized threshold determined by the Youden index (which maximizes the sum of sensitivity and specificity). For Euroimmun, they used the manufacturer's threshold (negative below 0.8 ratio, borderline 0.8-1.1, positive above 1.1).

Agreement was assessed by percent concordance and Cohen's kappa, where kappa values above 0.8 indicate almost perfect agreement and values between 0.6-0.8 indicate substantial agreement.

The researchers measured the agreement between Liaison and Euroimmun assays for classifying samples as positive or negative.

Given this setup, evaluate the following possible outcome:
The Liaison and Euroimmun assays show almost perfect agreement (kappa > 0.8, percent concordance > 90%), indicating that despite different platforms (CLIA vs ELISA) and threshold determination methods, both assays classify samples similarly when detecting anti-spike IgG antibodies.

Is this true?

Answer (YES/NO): YES